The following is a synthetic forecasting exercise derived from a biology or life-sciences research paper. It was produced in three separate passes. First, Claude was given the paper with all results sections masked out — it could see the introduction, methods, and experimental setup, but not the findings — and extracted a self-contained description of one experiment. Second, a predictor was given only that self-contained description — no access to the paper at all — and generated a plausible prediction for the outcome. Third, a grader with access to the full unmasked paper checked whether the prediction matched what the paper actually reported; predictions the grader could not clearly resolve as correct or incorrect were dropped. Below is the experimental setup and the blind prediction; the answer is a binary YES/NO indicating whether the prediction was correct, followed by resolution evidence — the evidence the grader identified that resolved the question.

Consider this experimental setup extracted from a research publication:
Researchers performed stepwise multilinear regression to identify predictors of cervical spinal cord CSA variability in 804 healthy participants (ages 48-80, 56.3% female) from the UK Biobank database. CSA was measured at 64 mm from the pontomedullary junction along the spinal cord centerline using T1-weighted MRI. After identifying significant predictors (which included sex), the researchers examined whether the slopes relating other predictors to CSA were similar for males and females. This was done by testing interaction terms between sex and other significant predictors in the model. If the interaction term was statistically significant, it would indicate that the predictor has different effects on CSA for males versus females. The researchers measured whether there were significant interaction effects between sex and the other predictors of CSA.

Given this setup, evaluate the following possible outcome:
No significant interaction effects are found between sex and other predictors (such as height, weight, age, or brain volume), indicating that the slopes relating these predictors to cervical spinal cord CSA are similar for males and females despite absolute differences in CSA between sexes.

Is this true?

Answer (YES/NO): NO